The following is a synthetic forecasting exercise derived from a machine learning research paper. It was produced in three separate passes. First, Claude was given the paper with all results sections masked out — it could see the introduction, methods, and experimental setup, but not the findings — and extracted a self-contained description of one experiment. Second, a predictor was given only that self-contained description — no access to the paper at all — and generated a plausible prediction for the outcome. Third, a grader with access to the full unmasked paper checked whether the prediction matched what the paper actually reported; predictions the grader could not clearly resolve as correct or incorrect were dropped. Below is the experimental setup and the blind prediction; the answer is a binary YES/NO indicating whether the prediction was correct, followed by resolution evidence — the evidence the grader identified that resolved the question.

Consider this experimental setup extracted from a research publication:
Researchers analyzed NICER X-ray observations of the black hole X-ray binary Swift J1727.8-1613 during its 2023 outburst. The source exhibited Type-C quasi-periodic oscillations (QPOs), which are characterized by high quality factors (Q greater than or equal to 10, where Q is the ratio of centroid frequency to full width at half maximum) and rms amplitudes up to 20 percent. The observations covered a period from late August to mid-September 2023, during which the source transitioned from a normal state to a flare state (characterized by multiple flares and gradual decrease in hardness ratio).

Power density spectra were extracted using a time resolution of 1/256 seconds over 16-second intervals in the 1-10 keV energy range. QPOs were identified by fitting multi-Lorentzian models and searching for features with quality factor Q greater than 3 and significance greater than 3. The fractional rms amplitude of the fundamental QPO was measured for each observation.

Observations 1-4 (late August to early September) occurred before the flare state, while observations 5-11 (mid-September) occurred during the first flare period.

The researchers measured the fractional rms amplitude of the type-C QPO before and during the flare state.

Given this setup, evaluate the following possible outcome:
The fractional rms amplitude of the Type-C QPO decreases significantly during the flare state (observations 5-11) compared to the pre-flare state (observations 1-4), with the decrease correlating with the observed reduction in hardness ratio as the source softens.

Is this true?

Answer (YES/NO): NO